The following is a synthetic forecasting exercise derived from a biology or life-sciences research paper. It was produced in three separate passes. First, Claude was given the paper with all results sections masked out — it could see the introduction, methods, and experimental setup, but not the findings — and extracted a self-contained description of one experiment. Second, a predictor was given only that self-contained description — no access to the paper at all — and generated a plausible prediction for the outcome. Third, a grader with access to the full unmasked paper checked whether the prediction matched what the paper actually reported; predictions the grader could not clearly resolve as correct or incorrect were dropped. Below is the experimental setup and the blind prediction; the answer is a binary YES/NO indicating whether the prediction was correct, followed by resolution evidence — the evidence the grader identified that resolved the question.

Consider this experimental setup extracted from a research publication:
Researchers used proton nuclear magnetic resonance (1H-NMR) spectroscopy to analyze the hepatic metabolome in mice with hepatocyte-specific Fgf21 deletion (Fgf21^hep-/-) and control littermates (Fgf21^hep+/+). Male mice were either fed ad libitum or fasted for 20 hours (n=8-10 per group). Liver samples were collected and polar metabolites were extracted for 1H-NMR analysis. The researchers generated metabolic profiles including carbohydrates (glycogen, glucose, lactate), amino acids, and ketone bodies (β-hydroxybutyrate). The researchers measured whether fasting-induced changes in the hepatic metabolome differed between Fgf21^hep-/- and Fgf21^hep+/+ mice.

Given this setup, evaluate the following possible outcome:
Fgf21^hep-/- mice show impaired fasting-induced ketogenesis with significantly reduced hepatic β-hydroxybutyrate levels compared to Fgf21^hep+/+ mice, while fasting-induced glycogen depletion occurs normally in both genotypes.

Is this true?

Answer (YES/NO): NO